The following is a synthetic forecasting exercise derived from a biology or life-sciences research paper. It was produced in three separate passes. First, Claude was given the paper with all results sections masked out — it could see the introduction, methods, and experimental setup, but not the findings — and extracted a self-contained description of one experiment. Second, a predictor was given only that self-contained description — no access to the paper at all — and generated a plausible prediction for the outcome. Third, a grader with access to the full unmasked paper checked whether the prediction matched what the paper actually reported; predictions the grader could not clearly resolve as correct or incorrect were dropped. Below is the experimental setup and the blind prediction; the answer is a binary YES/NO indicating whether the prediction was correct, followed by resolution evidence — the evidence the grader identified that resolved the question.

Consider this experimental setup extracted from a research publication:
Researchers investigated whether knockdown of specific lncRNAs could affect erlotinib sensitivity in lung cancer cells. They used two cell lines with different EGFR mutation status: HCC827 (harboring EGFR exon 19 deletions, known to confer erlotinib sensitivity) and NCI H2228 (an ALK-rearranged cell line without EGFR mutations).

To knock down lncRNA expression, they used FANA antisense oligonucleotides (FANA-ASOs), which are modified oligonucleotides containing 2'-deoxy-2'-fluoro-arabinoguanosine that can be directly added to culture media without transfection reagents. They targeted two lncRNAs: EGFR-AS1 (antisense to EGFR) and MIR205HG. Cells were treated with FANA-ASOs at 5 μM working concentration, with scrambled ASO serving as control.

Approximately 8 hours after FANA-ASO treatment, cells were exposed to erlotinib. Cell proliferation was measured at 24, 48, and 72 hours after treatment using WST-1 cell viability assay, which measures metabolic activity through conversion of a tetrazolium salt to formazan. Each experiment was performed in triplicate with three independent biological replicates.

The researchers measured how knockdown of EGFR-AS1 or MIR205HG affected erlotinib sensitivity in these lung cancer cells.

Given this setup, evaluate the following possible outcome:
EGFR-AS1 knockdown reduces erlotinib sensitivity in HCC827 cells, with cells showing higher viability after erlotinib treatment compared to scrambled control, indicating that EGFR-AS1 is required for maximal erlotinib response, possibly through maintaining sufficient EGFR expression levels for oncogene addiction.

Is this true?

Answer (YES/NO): YES